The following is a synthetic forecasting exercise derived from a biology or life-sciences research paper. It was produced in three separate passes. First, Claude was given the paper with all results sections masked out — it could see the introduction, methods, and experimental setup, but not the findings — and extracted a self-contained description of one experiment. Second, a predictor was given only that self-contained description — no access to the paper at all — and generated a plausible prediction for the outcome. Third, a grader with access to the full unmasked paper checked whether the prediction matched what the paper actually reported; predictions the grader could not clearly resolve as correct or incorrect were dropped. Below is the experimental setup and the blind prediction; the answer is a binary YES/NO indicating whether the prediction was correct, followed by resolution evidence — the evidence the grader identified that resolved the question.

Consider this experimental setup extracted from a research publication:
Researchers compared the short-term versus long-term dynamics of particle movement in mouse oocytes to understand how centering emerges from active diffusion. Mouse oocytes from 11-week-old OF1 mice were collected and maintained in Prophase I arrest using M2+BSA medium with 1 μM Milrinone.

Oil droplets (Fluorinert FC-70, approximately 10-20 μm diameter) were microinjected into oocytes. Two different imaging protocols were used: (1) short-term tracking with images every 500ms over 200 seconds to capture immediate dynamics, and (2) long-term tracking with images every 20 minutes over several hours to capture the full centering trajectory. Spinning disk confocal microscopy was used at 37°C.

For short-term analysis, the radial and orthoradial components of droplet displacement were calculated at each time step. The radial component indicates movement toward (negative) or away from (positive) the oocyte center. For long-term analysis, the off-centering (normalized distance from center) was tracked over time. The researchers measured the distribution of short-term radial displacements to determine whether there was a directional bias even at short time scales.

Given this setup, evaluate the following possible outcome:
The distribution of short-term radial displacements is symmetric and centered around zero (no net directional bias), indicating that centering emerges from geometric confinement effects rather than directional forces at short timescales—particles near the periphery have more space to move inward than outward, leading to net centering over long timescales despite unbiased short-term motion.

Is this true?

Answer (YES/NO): NO